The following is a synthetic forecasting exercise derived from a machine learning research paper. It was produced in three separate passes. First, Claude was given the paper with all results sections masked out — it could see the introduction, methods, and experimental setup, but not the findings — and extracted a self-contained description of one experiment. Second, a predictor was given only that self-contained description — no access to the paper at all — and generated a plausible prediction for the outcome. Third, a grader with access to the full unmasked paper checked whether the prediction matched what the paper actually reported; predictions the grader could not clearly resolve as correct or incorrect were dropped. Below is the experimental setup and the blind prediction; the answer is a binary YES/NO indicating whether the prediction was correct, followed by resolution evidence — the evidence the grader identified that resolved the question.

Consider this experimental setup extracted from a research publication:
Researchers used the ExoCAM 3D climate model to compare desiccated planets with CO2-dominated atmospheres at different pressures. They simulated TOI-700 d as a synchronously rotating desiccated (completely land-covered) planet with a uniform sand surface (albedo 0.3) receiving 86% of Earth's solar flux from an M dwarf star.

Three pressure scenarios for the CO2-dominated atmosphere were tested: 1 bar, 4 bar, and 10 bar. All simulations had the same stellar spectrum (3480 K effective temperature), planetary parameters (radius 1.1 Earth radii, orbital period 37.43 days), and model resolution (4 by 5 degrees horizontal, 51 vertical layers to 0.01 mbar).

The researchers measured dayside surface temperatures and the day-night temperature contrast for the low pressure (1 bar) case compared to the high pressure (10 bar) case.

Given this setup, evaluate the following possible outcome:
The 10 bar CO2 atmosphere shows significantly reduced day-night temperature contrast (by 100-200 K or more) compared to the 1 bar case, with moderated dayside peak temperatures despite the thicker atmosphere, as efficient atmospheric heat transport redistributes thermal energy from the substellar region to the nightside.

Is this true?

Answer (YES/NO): NO